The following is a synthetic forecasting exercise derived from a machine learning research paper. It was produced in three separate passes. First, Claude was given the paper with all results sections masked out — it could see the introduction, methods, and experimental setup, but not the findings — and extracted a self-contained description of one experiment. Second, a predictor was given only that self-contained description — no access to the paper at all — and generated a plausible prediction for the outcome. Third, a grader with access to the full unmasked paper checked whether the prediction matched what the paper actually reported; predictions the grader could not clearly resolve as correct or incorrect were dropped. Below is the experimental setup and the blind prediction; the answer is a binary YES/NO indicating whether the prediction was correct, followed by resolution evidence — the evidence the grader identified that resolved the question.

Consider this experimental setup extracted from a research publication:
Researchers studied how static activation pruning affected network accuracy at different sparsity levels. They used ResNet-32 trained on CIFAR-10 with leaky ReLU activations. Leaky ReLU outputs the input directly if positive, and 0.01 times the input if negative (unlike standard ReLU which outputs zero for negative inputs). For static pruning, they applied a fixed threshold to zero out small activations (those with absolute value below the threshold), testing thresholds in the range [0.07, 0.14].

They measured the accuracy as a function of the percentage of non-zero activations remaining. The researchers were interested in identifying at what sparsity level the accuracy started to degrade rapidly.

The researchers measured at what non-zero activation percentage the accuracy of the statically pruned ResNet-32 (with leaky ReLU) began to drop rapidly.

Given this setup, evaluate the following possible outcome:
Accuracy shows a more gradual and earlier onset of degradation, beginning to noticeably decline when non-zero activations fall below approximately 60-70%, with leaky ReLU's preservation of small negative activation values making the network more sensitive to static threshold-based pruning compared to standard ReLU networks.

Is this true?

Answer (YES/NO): NO